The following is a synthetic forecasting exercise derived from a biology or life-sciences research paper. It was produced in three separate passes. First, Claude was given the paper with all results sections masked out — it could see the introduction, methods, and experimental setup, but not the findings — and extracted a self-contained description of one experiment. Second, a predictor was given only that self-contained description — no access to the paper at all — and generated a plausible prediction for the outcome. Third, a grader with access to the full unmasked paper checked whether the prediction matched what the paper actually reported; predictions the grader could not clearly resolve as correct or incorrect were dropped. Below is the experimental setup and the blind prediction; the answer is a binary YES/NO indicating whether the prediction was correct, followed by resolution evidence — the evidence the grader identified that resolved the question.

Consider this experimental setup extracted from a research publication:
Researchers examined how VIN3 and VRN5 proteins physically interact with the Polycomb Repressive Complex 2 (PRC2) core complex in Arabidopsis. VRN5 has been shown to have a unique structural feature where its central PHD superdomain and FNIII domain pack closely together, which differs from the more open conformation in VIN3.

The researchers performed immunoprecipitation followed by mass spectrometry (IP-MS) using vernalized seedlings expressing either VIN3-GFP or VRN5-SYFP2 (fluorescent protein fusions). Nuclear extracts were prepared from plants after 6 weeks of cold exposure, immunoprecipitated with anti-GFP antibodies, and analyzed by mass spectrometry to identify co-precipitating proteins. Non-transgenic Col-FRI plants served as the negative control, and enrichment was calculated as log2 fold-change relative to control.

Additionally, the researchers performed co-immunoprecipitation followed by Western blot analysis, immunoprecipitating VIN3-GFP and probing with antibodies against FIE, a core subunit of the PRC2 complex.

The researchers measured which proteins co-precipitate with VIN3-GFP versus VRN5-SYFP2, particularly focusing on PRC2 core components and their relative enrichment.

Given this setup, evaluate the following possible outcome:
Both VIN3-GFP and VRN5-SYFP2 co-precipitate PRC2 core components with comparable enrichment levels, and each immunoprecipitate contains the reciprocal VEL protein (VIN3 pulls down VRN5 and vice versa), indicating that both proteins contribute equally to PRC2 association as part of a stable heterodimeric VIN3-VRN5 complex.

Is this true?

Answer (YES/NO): NO